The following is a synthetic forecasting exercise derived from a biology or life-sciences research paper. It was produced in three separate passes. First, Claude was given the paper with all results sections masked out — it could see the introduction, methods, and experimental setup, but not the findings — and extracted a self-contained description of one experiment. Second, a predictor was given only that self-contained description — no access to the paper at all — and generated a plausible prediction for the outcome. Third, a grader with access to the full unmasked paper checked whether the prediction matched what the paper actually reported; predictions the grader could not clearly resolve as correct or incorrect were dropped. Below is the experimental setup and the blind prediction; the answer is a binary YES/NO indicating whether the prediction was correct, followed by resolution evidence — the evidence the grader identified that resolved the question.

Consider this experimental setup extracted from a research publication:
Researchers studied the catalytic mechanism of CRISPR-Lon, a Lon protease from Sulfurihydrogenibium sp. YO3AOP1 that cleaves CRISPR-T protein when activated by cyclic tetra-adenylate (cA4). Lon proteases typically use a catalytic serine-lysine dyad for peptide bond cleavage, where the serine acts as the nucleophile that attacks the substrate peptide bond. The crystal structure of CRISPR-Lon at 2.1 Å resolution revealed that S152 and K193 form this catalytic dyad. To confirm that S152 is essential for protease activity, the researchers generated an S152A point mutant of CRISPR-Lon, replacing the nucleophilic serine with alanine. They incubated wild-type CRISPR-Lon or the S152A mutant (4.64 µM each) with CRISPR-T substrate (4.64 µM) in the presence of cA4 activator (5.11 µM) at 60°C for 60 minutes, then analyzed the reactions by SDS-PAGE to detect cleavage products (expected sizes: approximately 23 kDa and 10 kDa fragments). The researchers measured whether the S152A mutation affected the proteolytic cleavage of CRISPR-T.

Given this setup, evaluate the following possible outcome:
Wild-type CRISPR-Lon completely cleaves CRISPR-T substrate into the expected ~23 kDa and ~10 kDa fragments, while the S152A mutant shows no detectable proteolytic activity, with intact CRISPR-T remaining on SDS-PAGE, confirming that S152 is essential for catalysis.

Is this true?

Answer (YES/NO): YES